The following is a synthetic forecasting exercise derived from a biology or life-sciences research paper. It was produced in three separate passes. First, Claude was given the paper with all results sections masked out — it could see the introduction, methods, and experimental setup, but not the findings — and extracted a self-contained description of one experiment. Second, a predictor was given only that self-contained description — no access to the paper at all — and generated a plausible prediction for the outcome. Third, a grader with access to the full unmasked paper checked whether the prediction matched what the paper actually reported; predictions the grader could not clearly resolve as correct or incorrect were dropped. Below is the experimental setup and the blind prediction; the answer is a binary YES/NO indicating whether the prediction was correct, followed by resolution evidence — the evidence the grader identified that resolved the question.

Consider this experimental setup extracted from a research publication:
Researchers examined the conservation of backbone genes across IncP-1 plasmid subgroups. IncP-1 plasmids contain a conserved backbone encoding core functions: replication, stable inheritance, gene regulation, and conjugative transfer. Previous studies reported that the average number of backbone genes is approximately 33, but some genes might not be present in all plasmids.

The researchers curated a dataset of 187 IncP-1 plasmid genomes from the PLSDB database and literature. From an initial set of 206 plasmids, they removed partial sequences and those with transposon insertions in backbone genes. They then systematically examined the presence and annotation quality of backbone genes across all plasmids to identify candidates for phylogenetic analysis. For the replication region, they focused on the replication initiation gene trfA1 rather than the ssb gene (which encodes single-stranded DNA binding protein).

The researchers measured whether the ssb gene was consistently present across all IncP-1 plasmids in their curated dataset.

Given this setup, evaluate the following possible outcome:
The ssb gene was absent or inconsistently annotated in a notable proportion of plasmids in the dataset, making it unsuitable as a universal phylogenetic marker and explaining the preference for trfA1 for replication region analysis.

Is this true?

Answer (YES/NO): YES